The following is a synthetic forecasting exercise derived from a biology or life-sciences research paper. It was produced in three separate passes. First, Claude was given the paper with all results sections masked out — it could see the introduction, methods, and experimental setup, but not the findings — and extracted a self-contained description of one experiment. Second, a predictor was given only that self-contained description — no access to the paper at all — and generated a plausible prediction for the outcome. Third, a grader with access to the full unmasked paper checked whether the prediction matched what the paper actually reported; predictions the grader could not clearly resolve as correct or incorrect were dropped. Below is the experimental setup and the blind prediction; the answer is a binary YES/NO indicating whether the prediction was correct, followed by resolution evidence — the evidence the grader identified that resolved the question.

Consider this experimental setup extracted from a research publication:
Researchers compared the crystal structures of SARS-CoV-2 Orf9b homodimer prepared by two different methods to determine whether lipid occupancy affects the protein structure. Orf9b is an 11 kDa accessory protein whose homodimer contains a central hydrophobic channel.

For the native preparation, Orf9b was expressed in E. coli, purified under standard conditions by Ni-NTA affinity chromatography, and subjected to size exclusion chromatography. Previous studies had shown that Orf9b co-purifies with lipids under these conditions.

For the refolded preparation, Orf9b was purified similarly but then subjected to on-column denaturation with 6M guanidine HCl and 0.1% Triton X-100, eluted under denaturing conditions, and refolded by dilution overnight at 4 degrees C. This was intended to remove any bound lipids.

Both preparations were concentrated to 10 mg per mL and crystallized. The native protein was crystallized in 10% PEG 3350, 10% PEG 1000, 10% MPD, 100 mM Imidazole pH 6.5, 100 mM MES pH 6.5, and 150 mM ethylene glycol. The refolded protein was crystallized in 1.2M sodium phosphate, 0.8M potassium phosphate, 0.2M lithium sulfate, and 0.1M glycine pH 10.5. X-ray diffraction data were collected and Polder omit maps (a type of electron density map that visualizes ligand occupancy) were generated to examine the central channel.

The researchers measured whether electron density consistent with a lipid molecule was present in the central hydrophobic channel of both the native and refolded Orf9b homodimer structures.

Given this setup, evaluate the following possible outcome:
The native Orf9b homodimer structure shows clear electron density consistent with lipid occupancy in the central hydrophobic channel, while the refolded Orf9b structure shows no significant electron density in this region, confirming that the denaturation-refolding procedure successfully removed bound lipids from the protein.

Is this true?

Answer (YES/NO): YES